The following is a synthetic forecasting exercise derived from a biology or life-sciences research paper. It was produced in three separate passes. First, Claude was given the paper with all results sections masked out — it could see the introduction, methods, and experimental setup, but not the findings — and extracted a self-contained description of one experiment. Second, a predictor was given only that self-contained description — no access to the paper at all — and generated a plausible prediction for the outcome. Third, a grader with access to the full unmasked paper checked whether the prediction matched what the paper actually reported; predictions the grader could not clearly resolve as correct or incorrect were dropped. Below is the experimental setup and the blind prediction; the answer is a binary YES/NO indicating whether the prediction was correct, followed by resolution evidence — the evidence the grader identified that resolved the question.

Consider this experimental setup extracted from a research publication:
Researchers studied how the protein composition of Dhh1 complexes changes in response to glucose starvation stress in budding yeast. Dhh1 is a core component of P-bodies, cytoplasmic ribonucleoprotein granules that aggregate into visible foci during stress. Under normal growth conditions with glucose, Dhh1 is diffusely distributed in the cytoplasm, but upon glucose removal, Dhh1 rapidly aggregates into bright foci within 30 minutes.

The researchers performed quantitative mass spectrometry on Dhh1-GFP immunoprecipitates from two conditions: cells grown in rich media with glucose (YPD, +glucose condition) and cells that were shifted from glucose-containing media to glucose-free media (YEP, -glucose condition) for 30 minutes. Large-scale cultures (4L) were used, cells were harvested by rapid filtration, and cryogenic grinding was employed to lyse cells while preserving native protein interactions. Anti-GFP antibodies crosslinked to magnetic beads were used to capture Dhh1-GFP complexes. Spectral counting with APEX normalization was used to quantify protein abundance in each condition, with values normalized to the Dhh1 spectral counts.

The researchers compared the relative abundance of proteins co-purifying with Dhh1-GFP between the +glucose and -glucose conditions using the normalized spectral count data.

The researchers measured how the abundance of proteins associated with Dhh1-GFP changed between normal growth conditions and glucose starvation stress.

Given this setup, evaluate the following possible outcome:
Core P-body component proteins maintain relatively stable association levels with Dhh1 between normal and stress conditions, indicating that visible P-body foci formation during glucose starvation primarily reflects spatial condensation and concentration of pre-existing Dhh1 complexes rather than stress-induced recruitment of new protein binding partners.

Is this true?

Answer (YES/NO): NO